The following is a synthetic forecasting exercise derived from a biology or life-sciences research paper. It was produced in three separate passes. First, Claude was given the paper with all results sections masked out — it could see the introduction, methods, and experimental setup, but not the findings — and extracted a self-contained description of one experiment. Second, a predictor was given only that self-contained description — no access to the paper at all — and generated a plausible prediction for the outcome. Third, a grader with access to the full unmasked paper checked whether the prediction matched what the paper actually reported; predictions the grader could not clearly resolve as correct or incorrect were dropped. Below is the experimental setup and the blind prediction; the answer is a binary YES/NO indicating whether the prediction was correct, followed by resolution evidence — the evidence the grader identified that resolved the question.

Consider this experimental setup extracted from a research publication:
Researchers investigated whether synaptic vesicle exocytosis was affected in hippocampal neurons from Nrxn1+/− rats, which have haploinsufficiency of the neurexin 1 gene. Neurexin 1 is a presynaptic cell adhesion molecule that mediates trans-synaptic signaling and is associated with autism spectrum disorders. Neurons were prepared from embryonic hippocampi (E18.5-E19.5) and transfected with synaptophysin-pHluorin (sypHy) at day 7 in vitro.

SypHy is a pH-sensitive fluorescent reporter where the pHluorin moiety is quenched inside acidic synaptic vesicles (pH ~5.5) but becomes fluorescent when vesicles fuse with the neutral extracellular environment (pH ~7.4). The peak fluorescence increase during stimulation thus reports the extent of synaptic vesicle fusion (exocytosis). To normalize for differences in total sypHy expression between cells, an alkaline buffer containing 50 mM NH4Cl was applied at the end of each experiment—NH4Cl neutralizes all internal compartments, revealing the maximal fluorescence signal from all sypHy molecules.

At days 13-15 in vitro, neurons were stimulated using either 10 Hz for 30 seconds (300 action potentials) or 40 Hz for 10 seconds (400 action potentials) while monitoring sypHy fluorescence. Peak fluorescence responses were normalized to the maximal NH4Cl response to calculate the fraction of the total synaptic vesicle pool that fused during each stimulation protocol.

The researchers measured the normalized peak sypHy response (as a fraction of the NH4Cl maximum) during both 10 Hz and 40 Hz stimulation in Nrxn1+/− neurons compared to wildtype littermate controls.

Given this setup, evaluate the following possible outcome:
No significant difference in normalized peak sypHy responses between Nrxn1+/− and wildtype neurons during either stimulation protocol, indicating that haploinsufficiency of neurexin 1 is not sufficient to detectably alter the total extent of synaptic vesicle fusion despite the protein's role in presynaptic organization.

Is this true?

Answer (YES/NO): YES